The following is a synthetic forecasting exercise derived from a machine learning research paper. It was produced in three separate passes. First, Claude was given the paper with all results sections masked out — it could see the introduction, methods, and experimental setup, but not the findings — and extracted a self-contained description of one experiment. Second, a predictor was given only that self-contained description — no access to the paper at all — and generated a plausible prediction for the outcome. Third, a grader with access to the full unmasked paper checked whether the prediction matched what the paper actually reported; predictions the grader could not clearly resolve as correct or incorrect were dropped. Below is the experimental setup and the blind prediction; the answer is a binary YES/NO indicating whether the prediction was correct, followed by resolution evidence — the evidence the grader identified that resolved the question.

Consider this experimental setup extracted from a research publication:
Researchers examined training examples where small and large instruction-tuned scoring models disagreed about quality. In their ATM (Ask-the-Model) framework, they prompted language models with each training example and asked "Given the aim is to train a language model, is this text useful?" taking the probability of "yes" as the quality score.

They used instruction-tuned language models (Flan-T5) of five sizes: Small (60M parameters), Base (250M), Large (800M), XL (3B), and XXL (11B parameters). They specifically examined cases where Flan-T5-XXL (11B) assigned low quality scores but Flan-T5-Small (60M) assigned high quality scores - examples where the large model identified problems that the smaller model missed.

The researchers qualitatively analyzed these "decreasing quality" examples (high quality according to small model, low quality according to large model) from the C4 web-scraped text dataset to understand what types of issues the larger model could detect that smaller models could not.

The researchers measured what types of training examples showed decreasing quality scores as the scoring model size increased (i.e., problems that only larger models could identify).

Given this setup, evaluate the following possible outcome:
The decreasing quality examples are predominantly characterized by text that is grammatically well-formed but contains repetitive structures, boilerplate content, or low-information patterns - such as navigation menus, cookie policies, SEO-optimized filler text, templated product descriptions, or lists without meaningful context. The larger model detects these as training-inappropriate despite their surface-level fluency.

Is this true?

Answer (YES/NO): NO